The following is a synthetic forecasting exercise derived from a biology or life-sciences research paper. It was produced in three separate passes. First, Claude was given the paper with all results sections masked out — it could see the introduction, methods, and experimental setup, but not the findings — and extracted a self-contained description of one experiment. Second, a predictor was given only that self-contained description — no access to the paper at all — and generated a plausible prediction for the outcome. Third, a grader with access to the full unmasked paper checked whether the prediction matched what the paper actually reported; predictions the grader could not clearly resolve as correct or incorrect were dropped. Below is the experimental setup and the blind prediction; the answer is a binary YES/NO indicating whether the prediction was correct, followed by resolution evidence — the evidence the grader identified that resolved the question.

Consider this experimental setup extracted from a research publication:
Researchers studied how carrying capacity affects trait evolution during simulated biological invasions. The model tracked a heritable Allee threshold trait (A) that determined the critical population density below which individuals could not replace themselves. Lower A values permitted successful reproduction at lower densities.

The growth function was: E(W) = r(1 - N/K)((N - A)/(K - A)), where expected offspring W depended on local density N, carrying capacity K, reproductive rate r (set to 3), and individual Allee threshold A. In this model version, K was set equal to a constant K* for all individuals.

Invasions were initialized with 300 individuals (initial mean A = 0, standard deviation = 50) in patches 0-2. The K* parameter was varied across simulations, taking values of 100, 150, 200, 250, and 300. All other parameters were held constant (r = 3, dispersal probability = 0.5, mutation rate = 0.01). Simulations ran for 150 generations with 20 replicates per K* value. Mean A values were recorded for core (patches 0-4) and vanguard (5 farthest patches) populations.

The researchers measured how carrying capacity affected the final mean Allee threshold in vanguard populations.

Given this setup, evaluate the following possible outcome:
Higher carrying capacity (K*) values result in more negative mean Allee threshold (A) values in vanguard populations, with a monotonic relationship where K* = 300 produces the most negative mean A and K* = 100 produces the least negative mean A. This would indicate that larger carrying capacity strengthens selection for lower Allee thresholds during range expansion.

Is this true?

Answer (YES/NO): NO